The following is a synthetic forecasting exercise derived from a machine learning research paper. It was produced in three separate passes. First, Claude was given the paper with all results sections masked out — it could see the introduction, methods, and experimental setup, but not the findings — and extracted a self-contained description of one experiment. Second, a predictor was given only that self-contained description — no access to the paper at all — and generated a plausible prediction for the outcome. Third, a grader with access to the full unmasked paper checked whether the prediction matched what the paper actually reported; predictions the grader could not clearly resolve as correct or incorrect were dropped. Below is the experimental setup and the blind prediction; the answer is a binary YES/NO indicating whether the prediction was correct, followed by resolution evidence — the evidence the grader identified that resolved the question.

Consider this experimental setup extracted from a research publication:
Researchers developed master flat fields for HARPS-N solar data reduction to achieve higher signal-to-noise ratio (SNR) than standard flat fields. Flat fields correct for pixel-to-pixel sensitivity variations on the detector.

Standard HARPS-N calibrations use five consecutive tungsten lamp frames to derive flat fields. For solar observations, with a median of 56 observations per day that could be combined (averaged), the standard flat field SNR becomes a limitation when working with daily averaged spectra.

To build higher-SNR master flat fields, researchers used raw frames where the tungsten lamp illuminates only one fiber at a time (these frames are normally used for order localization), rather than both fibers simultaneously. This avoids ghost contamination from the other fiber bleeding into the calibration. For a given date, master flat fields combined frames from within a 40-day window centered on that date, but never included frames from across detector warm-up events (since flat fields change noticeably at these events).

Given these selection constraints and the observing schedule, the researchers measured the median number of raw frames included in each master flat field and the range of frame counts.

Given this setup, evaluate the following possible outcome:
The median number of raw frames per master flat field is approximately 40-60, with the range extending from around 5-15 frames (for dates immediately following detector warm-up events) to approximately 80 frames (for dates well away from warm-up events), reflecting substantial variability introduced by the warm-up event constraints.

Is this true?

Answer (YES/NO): NO